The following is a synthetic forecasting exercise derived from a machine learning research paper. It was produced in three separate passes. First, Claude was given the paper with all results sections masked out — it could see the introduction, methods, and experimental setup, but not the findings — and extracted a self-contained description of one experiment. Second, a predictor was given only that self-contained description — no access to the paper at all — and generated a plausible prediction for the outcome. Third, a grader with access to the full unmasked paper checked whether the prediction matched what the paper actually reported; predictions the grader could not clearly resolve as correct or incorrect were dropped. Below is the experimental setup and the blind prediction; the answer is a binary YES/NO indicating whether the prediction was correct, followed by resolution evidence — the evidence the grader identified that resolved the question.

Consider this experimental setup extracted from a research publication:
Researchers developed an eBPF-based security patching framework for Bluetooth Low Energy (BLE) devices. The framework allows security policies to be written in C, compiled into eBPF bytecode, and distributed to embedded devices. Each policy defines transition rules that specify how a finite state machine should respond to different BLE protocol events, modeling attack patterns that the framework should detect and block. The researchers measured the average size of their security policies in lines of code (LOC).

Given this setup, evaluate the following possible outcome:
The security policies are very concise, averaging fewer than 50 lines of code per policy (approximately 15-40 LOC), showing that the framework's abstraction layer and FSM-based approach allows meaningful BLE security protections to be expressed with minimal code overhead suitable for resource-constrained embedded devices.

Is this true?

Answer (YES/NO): YES